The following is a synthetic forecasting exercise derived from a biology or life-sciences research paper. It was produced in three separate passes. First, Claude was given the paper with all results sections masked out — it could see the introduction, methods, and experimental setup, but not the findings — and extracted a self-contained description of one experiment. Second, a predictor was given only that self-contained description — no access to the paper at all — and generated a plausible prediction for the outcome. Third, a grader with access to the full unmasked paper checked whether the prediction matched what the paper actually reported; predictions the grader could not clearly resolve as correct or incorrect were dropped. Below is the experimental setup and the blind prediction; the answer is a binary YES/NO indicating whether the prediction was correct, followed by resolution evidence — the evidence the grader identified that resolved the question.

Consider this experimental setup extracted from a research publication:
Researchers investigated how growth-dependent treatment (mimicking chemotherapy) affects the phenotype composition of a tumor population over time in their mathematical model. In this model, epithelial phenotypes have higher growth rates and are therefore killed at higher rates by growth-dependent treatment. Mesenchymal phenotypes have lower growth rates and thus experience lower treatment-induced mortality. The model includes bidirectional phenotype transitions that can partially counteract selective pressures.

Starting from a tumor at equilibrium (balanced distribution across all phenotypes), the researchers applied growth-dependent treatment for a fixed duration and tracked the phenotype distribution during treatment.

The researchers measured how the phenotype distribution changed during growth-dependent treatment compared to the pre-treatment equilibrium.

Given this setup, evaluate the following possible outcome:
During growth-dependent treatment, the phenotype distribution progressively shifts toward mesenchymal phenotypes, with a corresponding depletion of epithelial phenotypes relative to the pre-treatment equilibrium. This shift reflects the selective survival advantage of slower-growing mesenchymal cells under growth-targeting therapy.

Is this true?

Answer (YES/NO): YES